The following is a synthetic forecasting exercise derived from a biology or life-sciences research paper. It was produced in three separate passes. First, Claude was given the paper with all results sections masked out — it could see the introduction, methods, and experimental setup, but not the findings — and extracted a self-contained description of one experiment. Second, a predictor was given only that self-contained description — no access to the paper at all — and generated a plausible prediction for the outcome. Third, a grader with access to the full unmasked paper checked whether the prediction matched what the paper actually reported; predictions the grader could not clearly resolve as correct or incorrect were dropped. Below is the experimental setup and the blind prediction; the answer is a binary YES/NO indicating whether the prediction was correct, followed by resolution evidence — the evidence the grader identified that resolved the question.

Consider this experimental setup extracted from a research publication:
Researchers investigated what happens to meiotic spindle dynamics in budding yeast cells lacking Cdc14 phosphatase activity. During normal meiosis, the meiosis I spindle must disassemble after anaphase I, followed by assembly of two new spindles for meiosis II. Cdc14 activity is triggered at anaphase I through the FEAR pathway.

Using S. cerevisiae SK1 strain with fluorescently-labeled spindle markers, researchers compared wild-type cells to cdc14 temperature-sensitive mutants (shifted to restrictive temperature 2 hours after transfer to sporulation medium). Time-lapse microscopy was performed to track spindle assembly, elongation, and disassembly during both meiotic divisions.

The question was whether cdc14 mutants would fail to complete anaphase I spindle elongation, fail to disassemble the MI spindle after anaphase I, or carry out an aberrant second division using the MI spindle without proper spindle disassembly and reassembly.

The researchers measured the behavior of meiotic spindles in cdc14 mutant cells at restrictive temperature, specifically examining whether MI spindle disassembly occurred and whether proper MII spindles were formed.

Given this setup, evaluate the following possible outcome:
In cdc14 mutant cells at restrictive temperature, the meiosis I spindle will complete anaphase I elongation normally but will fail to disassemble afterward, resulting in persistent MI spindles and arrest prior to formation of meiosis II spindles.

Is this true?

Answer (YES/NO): NO